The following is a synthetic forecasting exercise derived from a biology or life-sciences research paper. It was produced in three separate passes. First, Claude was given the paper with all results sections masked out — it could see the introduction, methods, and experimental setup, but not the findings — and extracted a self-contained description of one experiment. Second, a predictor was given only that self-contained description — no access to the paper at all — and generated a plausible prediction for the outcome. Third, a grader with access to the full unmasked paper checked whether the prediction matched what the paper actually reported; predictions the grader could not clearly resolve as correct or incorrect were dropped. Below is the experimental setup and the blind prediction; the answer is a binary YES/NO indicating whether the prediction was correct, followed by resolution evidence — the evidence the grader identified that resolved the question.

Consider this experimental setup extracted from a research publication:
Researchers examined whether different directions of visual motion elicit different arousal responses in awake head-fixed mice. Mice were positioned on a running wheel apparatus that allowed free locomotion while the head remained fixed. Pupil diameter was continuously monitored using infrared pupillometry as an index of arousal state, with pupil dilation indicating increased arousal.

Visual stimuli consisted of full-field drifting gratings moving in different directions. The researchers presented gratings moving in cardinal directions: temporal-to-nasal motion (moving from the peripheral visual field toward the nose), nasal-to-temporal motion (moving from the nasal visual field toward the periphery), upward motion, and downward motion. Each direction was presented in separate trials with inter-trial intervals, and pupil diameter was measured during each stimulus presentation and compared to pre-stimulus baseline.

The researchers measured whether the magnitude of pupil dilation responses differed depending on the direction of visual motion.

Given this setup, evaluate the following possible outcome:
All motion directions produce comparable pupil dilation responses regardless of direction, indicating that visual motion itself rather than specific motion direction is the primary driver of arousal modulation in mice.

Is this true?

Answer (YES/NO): NO